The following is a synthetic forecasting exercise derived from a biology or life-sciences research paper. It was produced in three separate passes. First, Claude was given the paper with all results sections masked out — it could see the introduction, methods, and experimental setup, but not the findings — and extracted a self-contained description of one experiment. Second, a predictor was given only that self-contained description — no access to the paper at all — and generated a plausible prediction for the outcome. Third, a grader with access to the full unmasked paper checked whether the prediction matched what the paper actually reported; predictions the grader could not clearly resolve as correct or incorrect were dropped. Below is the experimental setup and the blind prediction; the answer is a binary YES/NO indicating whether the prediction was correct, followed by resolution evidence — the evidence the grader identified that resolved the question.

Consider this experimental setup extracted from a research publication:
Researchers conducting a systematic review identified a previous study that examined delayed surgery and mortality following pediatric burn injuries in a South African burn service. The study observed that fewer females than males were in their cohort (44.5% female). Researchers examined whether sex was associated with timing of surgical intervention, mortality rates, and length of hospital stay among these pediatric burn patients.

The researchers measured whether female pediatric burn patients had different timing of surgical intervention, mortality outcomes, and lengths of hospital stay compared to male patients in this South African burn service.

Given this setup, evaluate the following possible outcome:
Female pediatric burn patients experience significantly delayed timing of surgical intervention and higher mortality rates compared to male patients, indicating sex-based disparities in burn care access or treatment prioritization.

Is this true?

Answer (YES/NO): YES